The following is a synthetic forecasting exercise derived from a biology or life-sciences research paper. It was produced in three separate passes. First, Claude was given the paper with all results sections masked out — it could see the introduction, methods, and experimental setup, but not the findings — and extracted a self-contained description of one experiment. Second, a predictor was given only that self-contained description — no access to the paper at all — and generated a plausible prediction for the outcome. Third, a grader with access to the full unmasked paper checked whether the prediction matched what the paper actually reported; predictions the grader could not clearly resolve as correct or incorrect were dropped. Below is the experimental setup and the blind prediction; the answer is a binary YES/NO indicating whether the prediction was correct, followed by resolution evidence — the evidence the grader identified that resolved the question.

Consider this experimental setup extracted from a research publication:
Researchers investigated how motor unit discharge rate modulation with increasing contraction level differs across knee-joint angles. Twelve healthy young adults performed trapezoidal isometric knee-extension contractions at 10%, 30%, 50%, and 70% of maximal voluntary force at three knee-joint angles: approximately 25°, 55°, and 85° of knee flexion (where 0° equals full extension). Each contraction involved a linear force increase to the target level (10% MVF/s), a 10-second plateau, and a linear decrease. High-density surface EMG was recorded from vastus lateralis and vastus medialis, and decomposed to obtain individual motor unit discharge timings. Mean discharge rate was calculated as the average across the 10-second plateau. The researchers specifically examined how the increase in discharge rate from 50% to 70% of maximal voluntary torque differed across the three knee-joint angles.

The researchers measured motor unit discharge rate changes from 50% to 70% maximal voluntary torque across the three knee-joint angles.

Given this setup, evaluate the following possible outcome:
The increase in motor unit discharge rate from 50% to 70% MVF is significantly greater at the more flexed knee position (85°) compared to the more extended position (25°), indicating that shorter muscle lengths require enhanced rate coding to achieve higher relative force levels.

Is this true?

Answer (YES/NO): NO